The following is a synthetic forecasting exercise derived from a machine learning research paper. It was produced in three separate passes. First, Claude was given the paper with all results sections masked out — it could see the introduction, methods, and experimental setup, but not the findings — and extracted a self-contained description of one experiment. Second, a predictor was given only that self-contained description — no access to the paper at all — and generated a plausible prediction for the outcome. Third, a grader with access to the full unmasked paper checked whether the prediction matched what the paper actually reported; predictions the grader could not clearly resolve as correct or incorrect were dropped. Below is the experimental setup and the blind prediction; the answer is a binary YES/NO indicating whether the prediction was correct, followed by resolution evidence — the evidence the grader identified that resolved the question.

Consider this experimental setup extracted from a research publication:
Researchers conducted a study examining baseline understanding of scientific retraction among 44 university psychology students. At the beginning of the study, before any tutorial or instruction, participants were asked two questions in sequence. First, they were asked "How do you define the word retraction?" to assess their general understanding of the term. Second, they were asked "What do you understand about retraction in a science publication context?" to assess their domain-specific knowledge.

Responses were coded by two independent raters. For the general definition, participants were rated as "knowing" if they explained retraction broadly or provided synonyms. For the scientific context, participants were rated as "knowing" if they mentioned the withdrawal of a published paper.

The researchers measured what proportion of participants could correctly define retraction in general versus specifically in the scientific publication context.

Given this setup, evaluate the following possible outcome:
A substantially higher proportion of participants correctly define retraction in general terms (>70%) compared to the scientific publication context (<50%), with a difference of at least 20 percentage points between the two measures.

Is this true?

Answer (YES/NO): YES